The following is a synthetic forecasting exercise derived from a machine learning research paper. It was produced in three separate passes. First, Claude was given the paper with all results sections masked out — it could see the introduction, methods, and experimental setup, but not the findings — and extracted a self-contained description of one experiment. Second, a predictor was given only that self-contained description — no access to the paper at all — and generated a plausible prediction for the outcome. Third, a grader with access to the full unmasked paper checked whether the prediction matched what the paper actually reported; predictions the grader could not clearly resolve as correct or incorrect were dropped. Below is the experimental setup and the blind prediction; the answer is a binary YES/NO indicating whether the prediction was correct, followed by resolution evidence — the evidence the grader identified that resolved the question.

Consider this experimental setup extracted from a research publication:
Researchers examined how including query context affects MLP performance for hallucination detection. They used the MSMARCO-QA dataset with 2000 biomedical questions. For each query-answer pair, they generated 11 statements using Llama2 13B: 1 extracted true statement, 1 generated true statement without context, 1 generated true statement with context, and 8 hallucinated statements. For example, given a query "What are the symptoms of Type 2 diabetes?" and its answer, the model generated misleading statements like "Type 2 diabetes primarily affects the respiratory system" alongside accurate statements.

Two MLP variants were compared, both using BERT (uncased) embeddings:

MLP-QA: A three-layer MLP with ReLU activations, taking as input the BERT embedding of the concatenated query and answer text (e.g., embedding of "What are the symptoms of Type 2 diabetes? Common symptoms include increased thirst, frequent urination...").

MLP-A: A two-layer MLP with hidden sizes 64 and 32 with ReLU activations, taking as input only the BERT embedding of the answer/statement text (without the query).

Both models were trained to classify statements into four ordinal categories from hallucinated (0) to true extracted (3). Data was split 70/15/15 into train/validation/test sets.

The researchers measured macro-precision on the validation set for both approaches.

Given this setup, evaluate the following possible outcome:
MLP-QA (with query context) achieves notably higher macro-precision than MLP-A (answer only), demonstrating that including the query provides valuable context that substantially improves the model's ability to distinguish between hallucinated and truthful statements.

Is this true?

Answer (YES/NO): YES